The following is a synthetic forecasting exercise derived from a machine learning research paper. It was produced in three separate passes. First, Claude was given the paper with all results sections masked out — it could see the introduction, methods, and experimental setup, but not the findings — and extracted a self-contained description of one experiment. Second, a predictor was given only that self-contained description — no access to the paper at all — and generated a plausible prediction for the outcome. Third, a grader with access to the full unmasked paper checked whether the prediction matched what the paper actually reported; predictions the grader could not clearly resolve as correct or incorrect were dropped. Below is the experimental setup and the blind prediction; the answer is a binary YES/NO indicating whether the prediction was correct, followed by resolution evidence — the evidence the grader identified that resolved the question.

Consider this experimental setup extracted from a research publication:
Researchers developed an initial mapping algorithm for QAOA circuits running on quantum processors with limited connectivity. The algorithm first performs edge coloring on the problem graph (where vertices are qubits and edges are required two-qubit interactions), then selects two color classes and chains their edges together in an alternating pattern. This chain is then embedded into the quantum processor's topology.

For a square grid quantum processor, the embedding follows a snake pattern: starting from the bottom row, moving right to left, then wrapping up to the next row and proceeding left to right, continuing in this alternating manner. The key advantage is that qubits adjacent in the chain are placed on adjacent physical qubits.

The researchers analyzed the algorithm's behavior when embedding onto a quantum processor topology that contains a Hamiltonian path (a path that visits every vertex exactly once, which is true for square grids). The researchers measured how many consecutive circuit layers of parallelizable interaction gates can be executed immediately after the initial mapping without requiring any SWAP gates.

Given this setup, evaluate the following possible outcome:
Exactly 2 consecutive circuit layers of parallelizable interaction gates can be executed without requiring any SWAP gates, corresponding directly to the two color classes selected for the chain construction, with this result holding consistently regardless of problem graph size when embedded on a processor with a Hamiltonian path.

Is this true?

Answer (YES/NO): YES